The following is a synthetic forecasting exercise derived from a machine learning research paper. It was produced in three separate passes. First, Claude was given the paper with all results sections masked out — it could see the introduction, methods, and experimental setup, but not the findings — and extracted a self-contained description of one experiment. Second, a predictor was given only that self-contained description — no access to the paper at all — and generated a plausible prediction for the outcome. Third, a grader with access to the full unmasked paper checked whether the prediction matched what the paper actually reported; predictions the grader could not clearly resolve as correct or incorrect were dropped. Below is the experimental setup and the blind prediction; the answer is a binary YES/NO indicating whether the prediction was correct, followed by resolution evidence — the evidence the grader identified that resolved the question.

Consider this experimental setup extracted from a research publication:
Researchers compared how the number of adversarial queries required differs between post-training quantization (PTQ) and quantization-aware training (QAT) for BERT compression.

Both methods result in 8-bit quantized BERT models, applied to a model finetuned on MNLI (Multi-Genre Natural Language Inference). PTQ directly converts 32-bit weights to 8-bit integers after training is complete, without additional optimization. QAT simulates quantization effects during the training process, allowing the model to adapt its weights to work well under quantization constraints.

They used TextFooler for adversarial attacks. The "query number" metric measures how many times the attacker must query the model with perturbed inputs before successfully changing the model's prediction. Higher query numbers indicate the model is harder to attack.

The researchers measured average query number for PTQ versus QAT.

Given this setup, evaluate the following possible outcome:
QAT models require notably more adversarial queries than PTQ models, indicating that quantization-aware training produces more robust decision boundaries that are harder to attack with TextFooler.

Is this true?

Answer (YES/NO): NO